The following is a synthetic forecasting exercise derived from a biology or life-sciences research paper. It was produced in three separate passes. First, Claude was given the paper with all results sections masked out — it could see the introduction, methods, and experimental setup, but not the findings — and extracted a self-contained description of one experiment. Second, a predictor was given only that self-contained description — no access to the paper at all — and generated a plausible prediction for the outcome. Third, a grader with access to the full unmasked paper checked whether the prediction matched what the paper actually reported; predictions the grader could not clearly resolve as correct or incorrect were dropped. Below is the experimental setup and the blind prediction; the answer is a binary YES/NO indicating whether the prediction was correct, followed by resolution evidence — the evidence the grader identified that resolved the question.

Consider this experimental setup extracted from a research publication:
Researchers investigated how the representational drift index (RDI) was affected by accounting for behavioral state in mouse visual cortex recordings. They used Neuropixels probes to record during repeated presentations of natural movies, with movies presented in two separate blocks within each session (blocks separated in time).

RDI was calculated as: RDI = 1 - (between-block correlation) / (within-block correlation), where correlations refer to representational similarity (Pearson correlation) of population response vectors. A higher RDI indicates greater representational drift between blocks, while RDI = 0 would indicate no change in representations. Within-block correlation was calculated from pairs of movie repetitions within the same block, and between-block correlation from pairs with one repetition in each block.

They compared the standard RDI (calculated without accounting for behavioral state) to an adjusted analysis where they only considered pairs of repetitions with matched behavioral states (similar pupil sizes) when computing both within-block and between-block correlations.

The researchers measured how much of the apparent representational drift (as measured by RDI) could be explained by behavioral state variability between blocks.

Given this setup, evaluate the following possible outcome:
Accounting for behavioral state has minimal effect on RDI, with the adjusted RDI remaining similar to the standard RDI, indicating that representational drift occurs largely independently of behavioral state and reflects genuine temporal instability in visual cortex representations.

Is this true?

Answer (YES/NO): NO